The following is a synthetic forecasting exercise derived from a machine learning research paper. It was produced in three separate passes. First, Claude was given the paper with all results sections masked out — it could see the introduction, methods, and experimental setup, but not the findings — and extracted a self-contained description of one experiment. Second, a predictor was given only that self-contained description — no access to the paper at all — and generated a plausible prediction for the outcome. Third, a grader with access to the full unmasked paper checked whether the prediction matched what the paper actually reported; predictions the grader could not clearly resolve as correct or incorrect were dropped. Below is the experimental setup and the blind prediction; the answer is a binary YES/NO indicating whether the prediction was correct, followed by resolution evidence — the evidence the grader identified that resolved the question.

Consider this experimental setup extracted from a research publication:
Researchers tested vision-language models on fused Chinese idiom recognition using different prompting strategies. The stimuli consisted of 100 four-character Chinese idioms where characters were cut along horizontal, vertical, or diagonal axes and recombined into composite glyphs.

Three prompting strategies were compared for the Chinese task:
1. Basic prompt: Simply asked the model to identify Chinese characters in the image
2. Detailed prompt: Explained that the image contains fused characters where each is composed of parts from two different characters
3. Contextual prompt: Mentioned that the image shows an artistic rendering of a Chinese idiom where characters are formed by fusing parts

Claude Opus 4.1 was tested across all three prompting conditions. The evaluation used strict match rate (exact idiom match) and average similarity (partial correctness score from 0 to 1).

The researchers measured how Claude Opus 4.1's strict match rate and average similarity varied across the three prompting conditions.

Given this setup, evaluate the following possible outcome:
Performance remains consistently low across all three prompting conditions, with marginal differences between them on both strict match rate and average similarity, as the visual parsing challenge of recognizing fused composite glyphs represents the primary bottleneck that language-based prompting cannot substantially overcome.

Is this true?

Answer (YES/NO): NO